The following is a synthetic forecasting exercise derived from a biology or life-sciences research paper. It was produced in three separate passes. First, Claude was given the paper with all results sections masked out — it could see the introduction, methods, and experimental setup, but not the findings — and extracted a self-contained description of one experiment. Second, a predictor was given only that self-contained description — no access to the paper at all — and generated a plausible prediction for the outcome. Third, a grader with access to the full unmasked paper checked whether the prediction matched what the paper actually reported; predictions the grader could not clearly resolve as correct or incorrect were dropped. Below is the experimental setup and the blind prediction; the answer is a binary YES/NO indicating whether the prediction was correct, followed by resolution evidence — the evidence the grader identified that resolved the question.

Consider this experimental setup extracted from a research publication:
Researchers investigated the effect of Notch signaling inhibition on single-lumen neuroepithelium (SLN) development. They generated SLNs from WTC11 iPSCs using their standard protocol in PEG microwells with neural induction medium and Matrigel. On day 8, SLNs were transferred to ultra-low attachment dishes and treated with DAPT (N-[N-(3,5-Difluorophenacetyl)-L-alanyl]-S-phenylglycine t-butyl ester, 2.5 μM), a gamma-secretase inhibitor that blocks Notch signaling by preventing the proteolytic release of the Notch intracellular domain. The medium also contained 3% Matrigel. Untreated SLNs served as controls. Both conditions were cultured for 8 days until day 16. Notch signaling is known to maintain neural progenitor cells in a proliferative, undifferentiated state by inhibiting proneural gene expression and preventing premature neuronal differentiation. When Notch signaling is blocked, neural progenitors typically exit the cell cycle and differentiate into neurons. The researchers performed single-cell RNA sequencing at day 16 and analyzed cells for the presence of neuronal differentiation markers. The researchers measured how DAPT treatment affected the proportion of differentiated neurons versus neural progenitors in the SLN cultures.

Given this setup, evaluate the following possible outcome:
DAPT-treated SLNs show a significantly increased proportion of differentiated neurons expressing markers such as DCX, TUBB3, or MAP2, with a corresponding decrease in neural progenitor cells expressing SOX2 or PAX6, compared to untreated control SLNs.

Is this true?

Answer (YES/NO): NO